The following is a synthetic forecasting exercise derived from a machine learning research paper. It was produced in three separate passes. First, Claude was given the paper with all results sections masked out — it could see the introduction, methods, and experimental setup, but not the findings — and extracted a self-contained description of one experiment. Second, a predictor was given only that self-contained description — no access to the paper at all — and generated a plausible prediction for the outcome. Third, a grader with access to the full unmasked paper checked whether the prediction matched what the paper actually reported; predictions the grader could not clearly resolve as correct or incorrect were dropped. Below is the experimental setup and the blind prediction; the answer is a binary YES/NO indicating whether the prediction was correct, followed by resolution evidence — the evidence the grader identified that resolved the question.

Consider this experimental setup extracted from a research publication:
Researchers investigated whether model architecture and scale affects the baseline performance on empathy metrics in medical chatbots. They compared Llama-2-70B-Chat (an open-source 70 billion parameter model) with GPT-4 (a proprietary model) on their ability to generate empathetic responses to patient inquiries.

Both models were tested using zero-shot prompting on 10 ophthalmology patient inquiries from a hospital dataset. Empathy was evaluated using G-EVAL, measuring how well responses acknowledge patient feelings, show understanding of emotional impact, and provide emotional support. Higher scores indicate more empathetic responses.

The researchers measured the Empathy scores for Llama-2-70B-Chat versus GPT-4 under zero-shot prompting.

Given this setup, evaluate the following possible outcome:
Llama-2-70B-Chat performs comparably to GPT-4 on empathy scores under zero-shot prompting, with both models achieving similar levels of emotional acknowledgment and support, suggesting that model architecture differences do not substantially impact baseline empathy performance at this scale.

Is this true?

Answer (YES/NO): YES